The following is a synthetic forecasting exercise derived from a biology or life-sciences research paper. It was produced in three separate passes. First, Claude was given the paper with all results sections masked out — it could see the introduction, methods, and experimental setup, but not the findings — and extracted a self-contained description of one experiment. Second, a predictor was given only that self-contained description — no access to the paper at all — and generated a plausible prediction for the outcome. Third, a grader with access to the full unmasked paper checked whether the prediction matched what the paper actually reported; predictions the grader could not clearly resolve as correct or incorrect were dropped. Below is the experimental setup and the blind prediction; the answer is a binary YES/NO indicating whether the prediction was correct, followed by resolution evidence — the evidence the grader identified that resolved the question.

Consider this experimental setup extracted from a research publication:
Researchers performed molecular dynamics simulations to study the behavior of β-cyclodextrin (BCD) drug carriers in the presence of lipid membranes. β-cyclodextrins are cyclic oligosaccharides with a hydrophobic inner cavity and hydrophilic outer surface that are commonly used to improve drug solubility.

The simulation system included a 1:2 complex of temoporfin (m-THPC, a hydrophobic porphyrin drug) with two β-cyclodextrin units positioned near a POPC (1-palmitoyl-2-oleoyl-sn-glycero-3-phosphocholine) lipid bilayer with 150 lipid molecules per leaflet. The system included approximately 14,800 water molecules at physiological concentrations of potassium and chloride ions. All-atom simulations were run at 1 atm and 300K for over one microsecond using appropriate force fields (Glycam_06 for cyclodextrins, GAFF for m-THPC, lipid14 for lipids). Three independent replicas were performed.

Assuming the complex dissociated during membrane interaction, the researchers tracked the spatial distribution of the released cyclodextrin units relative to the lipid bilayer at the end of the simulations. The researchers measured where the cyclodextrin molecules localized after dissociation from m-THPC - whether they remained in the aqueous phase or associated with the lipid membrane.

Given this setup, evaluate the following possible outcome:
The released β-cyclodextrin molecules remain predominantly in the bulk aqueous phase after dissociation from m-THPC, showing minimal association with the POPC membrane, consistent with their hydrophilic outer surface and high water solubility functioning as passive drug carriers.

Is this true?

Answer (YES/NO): NO